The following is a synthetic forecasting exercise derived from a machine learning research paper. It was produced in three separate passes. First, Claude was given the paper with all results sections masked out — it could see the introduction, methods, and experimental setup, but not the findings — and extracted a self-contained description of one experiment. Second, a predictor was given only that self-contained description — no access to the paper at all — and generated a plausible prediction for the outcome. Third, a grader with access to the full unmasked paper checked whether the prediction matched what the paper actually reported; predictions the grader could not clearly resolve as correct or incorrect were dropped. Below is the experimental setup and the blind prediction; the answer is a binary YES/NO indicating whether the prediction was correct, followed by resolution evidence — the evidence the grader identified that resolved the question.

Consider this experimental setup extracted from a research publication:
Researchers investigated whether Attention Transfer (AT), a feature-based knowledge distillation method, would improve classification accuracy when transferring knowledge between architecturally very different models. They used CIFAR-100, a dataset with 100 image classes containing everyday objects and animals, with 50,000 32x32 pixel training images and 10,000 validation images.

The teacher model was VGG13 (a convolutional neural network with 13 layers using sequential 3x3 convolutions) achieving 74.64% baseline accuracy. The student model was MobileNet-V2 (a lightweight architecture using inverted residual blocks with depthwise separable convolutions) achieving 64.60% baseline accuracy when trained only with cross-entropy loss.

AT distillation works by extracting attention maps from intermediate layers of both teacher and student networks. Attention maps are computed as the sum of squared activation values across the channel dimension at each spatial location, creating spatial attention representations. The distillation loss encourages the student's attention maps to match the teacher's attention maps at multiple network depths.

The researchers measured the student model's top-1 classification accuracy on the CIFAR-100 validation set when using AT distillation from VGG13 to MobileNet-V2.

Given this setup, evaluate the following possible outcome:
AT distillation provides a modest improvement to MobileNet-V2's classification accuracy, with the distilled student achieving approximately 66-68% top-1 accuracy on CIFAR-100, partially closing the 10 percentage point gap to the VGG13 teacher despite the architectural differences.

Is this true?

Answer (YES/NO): NO